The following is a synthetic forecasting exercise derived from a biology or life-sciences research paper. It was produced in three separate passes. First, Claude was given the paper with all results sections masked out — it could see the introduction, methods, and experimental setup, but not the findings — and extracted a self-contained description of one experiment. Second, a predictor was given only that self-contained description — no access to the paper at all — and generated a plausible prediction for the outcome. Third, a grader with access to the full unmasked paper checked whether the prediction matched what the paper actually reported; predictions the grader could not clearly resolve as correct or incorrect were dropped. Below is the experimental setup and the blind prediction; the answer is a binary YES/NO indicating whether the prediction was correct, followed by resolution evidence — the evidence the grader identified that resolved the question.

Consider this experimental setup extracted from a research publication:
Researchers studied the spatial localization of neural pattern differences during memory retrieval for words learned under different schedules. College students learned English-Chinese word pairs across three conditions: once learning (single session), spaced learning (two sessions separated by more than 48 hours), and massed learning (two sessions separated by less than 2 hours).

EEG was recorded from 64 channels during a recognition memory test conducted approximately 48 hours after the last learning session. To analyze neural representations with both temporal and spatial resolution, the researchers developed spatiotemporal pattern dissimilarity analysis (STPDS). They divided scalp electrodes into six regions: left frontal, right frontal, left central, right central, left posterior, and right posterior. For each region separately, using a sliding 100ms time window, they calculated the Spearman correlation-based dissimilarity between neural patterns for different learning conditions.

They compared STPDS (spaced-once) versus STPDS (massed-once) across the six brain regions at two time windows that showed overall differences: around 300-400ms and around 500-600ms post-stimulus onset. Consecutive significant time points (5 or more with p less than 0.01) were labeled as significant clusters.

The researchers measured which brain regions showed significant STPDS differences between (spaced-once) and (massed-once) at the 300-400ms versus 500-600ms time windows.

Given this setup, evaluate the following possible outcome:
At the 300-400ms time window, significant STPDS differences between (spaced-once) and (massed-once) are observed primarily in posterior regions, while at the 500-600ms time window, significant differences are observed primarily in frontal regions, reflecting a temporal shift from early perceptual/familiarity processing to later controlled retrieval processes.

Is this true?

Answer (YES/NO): NO